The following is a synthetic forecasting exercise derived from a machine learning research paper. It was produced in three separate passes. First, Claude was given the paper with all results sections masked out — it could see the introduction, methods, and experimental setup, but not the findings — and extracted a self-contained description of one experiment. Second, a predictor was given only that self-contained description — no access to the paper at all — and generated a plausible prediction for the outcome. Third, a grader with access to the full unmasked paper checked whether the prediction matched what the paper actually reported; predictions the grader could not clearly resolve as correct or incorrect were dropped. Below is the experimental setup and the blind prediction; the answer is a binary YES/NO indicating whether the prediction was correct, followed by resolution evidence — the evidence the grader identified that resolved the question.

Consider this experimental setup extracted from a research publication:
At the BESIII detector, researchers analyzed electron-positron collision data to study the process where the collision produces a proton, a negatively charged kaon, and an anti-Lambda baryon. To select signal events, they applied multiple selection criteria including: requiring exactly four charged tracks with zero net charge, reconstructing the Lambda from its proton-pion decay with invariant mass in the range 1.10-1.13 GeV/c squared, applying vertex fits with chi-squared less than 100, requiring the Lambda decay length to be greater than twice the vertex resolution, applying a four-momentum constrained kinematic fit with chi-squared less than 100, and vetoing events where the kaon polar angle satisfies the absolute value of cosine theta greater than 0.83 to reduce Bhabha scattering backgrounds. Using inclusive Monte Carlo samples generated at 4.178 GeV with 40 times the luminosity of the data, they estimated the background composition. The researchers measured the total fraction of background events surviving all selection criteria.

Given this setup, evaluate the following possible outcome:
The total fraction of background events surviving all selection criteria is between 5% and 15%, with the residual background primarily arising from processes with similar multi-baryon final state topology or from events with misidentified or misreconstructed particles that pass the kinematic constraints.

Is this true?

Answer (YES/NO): NO